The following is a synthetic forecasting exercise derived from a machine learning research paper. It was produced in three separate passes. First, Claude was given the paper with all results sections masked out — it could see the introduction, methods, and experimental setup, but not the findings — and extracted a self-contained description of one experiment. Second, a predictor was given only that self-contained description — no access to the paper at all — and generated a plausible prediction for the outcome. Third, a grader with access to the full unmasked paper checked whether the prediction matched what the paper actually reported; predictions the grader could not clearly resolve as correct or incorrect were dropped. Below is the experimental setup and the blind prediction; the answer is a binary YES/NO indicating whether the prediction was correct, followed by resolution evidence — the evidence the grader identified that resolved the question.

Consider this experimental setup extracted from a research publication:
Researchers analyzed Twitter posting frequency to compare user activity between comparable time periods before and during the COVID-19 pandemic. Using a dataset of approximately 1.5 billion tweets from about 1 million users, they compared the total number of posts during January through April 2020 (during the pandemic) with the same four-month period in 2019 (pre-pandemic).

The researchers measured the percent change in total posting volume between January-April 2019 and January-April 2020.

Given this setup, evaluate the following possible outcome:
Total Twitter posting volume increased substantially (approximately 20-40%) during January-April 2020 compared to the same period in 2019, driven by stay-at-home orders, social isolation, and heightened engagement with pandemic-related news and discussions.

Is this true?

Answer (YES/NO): NO